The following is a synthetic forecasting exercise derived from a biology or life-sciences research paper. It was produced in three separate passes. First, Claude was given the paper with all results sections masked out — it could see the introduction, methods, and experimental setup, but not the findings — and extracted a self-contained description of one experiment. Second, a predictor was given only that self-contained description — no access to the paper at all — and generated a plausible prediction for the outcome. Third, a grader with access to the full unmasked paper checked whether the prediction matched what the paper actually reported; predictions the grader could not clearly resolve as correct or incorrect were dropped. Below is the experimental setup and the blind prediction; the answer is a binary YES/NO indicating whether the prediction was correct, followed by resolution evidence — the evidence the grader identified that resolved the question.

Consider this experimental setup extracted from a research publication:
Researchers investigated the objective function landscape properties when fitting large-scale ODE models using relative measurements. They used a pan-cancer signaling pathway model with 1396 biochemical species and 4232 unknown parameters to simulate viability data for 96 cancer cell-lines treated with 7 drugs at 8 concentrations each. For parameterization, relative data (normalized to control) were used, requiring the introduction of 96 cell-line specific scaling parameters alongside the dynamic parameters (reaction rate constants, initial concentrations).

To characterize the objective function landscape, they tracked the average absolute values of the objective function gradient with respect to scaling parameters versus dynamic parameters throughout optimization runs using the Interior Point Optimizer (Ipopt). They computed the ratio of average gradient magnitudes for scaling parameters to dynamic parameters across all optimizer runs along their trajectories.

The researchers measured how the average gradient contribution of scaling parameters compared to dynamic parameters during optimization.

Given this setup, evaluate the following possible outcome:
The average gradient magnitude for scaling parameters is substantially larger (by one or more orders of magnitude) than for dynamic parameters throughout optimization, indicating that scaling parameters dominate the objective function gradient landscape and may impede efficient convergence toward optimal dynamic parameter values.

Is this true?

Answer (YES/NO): YES